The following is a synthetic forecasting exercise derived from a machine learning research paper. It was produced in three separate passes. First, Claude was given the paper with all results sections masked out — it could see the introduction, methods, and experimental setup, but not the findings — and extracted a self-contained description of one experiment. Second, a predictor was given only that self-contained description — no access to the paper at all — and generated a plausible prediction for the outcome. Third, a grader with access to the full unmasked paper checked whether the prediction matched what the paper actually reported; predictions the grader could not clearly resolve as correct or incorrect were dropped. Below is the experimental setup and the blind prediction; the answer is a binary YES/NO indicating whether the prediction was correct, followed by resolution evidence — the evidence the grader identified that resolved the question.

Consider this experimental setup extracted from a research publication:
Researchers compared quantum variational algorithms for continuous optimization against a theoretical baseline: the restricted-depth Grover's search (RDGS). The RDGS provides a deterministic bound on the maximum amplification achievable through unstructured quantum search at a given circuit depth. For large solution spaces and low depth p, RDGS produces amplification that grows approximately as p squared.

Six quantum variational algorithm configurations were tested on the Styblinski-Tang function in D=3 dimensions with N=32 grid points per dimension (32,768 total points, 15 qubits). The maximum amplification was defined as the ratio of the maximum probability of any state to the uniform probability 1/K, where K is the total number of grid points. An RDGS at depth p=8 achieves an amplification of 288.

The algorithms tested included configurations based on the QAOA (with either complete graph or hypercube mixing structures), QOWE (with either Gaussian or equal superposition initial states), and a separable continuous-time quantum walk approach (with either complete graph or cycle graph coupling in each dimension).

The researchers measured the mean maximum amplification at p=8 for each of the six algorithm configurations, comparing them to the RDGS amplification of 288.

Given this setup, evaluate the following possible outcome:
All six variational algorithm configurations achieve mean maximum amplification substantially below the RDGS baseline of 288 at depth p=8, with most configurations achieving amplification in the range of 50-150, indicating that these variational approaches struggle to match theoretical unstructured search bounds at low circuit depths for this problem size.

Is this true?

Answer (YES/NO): NO